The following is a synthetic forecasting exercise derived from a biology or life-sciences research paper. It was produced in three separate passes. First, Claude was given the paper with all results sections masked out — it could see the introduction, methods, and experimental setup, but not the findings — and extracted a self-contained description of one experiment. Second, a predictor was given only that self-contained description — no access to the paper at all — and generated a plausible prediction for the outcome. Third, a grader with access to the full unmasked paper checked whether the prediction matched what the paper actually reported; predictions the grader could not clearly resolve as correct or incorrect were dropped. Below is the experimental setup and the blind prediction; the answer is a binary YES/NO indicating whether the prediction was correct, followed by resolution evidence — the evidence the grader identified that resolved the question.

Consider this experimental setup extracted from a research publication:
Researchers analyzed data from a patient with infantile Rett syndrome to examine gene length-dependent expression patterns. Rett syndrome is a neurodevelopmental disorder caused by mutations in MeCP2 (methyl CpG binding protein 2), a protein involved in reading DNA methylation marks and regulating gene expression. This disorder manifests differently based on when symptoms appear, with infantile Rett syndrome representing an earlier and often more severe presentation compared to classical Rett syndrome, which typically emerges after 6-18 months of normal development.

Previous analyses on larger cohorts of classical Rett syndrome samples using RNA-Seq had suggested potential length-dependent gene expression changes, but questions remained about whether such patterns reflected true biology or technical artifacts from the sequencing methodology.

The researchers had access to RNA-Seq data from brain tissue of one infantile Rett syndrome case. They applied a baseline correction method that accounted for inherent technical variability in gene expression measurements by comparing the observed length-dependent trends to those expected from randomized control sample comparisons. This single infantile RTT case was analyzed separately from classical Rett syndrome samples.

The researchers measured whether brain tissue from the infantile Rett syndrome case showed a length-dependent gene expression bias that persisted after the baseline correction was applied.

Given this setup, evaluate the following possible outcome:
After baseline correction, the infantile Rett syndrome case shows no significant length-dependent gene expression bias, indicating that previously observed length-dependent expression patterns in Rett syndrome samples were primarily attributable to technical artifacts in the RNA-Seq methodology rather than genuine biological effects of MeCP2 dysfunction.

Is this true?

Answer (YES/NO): YES